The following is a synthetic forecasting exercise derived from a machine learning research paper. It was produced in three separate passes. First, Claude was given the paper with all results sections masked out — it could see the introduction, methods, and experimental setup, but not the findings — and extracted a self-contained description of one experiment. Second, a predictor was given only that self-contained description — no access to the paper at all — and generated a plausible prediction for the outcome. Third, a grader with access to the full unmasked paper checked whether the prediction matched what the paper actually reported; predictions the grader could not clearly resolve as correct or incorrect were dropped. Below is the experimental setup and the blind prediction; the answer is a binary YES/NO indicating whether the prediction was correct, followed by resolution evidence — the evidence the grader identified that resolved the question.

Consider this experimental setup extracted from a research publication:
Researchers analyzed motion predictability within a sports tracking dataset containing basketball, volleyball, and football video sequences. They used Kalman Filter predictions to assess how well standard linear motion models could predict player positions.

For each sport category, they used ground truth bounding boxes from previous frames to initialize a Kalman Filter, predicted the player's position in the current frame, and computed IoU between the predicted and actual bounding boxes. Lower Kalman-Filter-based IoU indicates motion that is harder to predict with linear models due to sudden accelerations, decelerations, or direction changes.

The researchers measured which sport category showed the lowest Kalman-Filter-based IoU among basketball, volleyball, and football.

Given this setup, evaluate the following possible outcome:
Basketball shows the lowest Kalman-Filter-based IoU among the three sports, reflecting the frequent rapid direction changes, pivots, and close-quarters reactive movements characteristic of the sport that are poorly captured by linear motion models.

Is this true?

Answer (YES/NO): NO